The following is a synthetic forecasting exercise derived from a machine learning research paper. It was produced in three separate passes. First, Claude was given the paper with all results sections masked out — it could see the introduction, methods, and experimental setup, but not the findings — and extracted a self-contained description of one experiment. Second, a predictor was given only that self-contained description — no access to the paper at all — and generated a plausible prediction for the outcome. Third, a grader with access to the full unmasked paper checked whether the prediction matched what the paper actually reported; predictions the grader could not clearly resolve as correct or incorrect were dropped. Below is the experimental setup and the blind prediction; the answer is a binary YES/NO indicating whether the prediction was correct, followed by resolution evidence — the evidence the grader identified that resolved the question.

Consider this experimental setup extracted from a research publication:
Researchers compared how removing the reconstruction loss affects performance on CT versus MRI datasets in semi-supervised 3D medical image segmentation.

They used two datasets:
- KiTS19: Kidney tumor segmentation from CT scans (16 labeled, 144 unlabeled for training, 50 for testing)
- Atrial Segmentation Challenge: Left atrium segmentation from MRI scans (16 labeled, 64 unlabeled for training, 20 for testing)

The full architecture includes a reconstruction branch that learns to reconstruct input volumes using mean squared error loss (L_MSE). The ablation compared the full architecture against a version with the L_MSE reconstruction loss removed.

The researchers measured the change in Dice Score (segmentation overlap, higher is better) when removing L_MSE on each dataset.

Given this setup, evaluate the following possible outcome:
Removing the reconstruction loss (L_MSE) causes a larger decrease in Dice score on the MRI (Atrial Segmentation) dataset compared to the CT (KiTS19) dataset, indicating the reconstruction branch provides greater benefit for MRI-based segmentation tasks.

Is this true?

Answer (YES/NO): NO